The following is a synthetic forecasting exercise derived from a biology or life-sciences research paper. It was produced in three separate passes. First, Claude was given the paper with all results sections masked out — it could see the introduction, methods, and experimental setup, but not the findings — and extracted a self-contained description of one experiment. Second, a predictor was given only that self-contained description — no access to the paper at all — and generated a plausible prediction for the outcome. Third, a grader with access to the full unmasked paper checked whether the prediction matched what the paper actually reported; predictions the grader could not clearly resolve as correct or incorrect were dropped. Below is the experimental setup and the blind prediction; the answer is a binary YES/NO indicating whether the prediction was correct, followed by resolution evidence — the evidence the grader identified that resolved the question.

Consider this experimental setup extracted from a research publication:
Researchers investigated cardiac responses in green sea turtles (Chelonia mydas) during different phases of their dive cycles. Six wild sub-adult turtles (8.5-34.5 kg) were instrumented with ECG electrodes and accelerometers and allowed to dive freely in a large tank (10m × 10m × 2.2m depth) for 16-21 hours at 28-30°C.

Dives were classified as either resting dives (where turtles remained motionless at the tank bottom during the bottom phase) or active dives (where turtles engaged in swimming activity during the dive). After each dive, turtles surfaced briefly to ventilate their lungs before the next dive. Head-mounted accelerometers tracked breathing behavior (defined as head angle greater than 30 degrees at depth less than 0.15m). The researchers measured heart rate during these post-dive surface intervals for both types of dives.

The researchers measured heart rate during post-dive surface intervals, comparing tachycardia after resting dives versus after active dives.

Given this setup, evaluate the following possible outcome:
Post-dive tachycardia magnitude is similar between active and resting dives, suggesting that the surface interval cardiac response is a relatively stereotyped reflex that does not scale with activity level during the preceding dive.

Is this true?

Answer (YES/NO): NO